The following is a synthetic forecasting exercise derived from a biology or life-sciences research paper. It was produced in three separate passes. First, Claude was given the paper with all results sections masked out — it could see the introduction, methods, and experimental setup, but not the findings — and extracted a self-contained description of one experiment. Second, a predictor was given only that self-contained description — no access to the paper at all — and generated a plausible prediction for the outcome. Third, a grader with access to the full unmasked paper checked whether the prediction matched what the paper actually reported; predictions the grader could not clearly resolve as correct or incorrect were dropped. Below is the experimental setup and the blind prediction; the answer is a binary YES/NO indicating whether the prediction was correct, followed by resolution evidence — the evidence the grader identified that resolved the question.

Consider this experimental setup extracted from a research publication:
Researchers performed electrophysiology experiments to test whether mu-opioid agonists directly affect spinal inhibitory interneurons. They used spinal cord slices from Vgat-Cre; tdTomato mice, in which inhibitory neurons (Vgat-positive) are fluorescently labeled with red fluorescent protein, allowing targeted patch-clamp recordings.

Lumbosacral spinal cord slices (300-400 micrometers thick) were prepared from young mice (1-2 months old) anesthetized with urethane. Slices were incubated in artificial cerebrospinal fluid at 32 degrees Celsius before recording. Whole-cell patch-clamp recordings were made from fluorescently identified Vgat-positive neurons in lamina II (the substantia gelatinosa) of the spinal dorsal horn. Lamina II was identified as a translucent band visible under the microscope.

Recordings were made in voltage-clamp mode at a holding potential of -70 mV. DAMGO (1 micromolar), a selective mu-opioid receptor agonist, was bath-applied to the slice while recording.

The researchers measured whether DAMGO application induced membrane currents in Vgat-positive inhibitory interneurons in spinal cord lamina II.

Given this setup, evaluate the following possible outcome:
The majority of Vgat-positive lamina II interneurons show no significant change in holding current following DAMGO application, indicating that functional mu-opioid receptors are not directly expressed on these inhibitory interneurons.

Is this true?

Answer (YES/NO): NO